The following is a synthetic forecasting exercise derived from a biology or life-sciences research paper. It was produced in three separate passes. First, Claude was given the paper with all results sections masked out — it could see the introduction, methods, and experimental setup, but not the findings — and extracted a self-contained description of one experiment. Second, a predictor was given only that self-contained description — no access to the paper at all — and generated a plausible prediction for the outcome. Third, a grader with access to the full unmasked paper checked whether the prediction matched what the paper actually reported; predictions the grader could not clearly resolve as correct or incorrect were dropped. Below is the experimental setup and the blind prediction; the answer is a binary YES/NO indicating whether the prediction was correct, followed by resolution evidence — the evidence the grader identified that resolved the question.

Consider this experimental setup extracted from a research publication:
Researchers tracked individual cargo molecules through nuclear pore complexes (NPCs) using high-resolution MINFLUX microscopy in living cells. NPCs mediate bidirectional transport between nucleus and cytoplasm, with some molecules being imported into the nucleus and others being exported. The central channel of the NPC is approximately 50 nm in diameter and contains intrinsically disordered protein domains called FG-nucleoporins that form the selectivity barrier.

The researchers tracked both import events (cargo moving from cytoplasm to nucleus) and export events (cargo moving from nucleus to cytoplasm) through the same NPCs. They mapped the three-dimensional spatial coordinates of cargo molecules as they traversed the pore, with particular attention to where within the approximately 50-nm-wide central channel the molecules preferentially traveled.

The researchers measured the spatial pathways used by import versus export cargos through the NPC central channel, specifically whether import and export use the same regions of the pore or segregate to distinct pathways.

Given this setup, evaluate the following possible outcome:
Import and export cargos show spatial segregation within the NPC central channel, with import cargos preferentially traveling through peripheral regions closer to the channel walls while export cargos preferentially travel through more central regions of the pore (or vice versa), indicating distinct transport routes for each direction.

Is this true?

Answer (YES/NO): NO